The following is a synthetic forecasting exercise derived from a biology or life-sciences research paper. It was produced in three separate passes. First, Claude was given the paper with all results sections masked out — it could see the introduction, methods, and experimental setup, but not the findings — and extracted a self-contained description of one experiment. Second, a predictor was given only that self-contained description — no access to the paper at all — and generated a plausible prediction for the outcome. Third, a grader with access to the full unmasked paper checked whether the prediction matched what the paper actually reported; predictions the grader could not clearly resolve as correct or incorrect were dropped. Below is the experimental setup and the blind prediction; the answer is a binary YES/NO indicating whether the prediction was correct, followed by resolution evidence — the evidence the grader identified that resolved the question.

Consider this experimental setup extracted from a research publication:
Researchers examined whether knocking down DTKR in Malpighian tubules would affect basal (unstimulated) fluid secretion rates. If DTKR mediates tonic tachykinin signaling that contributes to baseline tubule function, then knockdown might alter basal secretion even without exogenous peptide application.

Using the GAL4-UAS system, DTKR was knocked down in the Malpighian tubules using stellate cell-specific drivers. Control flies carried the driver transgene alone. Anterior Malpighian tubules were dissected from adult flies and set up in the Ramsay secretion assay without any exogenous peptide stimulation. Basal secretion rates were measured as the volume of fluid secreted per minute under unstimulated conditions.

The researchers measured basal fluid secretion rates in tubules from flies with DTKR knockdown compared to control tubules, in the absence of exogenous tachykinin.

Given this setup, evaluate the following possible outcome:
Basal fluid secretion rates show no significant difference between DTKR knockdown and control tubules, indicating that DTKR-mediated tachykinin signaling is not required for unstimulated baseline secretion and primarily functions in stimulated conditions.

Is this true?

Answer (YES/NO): YES